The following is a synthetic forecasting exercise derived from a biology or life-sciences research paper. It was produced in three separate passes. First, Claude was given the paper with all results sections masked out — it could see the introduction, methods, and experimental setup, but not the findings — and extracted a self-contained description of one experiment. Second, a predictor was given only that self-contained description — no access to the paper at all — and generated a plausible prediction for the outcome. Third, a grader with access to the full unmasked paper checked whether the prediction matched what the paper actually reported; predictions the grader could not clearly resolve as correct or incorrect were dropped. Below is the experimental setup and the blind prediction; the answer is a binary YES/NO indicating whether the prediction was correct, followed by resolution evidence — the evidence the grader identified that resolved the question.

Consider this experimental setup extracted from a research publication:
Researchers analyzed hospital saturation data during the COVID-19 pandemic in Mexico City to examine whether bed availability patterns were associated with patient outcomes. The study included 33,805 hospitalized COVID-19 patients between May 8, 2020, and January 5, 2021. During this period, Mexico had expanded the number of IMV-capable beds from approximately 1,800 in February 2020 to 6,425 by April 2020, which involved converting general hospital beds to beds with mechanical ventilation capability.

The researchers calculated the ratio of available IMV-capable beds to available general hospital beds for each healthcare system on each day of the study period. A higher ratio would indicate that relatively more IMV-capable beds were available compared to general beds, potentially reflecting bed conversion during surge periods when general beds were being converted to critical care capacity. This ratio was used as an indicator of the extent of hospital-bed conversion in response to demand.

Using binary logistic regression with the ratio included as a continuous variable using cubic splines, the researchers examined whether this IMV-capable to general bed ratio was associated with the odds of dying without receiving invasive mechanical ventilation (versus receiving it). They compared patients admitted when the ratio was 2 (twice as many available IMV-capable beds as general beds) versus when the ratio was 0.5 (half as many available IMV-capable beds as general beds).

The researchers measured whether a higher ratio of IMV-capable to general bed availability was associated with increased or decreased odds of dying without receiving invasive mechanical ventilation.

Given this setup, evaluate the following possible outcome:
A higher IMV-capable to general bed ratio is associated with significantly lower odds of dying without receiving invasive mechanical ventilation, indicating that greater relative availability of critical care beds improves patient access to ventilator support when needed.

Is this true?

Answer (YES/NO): NO